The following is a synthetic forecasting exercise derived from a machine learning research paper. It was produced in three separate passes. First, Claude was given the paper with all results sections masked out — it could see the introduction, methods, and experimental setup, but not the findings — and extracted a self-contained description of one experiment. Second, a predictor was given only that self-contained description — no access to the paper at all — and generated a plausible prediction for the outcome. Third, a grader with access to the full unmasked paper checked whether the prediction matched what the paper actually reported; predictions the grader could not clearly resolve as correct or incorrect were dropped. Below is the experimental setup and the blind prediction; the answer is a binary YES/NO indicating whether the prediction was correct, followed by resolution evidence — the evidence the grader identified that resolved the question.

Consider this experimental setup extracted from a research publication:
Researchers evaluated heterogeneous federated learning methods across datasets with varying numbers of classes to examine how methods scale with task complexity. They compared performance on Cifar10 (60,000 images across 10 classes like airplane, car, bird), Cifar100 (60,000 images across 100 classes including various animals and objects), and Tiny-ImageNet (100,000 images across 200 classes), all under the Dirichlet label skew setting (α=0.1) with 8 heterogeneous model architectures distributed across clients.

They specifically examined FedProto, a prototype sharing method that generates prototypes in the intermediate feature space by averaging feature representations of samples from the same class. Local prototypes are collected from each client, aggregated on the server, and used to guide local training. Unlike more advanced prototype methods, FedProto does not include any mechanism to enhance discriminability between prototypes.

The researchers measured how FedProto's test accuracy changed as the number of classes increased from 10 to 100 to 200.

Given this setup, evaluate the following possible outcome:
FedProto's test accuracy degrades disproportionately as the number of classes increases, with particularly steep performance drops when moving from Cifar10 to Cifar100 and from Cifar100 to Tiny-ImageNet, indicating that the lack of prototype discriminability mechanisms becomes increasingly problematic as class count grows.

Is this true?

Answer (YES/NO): NO